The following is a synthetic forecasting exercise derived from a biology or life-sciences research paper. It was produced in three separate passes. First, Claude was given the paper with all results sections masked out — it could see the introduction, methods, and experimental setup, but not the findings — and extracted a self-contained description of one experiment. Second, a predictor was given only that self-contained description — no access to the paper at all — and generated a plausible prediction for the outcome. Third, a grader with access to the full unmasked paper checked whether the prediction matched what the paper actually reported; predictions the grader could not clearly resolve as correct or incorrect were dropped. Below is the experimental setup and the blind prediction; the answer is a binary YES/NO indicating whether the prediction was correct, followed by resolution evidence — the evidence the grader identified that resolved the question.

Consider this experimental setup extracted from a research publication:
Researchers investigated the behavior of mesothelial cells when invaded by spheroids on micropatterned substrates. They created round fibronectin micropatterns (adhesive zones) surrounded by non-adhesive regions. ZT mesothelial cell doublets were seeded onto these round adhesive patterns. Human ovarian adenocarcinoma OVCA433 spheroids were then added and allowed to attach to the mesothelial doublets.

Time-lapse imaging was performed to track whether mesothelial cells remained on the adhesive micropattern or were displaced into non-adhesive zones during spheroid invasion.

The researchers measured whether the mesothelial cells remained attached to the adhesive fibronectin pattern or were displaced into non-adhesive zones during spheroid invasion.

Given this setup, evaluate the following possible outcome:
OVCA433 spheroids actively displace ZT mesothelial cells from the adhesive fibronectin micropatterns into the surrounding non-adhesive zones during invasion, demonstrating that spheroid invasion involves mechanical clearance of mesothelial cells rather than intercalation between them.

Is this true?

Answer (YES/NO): YES